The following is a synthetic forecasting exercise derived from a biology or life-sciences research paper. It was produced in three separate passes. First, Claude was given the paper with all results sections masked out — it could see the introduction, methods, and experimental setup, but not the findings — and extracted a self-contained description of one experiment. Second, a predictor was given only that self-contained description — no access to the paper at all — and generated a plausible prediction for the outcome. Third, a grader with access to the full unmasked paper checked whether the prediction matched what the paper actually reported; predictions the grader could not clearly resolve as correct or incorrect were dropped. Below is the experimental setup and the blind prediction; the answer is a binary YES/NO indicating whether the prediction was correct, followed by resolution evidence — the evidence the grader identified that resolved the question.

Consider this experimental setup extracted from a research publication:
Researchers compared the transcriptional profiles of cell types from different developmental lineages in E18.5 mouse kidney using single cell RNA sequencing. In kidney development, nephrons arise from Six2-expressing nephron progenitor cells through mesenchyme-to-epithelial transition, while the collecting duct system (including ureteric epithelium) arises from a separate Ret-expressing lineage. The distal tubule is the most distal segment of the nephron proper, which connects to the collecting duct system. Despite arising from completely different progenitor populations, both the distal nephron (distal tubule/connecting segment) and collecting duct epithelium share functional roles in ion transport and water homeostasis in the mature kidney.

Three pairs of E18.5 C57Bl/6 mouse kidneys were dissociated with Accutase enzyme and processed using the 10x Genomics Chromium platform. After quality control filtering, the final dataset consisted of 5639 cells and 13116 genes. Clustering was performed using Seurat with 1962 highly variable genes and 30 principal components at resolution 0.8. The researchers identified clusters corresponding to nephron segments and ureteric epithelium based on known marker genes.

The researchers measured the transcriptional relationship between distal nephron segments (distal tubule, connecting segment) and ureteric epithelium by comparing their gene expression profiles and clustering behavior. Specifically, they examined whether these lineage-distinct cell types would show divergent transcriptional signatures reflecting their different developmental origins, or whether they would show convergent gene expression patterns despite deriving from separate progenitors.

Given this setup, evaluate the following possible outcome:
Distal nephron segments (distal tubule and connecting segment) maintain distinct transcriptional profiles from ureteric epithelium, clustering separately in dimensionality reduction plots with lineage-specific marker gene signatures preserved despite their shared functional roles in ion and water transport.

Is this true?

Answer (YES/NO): NO